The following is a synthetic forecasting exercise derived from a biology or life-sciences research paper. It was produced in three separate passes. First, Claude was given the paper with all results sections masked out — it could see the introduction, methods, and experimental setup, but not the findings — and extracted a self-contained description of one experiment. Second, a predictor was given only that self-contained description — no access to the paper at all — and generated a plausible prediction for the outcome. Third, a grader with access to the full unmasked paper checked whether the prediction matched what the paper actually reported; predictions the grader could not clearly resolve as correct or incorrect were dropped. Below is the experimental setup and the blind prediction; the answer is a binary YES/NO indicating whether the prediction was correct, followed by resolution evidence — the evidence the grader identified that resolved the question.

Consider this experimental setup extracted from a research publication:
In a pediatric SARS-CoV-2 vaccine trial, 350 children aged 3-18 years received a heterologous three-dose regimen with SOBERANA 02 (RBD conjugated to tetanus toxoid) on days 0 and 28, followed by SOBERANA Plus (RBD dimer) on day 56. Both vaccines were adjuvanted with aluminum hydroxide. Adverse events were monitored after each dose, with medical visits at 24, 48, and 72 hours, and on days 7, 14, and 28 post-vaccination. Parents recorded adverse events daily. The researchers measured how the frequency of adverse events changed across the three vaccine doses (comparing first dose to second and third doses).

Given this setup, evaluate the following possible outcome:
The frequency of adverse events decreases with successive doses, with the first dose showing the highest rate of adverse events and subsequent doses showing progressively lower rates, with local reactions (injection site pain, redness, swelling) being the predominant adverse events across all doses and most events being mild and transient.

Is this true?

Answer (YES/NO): YES